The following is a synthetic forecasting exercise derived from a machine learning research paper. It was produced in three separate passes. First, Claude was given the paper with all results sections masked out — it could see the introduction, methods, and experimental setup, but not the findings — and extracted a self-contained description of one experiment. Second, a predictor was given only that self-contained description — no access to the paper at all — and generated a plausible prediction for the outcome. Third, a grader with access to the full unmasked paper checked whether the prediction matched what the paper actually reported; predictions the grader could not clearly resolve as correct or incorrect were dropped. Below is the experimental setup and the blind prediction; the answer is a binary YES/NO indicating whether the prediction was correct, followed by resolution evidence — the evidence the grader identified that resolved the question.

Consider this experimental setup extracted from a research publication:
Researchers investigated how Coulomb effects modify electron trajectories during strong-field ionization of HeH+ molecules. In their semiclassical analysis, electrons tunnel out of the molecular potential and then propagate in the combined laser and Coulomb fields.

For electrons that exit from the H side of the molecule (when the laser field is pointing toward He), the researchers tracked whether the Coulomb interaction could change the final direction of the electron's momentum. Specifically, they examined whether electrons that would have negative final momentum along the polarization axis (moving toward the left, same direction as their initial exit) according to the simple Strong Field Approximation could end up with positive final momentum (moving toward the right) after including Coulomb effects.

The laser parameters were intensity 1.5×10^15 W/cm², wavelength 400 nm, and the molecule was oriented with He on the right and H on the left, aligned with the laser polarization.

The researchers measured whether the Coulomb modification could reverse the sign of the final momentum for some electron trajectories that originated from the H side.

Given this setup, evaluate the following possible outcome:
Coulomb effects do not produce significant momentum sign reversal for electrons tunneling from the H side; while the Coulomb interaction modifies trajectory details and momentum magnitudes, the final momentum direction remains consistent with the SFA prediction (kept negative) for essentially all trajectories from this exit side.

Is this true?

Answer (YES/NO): NO